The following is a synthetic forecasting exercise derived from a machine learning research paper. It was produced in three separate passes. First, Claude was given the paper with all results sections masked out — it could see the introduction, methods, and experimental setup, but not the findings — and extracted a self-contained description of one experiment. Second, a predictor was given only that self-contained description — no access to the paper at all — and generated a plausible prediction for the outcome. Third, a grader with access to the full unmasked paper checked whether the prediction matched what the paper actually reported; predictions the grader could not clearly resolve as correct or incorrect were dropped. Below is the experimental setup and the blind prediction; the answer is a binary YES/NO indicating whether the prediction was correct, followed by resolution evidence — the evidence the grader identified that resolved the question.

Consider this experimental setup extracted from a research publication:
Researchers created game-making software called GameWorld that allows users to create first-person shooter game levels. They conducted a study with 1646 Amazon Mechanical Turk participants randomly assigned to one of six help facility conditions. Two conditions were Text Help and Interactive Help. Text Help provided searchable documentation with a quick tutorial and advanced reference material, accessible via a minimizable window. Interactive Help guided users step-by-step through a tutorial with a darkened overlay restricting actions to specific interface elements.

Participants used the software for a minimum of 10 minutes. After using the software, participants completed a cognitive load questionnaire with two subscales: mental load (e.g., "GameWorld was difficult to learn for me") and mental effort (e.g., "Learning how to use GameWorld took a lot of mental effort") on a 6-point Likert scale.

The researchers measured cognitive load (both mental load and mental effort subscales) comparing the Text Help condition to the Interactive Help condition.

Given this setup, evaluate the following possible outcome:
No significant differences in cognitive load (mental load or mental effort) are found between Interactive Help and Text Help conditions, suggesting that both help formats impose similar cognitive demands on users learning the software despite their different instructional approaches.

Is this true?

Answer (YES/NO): NO